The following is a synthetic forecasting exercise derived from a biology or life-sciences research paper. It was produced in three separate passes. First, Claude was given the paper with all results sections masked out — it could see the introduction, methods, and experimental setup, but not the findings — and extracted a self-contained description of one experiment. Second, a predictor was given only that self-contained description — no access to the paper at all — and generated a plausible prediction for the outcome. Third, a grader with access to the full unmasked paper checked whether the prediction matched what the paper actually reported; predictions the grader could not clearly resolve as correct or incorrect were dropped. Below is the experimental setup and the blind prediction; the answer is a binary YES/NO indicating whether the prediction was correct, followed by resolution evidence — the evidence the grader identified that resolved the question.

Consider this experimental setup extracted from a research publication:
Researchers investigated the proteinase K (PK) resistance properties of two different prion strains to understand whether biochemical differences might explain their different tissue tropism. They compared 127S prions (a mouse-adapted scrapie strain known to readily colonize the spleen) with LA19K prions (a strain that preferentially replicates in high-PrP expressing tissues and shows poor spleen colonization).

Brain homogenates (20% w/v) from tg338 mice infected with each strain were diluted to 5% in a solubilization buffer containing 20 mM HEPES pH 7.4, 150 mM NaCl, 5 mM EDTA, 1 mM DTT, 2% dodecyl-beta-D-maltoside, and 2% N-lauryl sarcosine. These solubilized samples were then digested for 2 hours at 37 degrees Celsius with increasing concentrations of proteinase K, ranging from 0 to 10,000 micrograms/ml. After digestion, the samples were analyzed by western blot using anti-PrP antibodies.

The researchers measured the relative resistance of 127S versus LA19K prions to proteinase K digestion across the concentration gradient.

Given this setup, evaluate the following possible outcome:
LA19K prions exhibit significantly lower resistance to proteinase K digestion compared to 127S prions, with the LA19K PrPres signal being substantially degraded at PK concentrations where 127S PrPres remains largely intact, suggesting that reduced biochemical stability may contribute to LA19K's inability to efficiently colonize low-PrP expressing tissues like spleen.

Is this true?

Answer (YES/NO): NO